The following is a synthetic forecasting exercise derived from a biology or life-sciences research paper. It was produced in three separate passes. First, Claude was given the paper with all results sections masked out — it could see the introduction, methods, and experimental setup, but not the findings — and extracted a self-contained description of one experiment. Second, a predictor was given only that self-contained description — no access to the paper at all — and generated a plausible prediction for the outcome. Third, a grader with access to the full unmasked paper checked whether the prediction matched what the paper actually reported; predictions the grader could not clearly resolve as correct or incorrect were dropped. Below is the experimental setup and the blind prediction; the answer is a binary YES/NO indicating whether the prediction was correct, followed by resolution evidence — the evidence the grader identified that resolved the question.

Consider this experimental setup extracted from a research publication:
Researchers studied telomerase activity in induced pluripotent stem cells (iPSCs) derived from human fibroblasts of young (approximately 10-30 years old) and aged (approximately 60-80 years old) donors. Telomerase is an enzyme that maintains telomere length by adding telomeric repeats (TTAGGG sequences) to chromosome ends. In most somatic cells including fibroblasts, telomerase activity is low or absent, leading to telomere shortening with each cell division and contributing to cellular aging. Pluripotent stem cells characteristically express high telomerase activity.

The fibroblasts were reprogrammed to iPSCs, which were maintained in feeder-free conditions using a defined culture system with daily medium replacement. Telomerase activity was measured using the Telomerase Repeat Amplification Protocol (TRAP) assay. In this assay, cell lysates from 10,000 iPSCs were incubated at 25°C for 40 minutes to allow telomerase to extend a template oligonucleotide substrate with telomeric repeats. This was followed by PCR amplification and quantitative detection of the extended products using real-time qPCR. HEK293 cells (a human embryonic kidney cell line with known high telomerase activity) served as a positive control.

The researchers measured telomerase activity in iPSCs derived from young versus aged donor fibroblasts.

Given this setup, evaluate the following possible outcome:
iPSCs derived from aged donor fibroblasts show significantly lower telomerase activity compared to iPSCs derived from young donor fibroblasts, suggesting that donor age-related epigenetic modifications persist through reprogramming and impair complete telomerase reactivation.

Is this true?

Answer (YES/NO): NO